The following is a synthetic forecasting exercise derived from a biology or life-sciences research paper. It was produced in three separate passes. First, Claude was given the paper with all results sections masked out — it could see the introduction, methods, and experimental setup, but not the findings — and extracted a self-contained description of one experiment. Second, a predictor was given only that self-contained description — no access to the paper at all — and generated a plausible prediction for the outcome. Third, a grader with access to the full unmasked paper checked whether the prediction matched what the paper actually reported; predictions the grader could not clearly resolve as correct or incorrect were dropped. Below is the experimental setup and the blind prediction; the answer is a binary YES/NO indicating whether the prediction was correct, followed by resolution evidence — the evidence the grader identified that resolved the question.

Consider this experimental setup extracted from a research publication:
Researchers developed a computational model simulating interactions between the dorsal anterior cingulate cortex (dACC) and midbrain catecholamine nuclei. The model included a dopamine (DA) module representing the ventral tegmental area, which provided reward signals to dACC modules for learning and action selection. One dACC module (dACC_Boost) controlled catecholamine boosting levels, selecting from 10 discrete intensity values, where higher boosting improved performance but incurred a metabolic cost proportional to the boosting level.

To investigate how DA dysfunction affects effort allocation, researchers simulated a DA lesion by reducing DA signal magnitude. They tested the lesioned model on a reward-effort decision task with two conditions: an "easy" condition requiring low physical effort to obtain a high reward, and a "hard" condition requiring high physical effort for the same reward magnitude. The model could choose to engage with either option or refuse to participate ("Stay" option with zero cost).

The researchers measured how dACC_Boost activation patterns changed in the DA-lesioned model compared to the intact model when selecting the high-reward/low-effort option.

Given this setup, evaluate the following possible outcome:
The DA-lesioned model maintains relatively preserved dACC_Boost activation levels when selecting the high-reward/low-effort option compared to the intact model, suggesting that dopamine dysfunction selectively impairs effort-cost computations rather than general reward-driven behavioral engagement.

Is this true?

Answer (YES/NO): NO